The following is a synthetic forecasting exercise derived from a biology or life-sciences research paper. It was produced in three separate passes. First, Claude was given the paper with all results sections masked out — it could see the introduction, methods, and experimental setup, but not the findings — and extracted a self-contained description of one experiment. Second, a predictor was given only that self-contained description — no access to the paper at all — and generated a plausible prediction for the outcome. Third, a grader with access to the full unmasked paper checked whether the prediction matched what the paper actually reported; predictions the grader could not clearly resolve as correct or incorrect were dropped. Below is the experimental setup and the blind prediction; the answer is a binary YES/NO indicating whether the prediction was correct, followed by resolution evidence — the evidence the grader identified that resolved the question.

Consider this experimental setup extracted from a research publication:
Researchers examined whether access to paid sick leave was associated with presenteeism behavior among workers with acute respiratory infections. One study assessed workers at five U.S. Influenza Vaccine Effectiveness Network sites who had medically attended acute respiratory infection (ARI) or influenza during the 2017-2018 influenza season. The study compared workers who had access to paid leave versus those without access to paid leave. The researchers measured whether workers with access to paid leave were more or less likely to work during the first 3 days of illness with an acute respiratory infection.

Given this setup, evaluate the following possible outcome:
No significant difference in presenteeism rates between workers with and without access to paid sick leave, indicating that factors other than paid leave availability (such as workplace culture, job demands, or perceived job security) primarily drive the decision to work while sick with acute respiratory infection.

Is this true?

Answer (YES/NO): NO